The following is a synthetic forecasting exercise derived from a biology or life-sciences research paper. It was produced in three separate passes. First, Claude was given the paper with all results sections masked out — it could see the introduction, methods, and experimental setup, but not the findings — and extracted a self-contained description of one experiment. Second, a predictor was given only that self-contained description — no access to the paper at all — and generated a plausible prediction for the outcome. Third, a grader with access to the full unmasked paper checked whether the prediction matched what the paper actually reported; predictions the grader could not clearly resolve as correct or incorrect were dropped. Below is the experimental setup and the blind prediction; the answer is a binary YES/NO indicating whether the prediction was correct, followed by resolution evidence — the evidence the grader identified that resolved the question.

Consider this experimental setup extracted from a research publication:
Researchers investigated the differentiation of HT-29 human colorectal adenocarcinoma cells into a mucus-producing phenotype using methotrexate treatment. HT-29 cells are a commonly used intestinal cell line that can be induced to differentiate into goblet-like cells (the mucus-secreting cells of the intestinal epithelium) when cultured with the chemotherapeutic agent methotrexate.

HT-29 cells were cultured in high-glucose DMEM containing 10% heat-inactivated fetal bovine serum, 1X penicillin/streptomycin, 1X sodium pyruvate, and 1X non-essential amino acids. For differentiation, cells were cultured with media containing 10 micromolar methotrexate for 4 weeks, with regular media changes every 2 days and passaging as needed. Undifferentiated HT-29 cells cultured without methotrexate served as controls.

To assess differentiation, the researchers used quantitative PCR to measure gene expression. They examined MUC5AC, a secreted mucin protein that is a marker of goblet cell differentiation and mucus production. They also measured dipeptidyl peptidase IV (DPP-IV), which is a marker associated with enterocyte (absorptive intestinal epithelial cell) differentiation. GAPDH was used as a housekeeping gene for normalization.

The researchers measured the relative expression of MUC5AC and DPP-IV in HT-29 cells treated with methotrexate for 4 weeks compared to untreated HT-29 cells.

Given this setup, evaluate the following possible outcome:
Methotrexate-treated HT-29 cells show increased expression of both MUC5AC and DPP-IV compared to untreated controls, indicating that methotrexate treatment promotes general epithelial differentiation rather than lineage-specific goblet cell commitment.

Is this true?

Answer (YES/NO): NO